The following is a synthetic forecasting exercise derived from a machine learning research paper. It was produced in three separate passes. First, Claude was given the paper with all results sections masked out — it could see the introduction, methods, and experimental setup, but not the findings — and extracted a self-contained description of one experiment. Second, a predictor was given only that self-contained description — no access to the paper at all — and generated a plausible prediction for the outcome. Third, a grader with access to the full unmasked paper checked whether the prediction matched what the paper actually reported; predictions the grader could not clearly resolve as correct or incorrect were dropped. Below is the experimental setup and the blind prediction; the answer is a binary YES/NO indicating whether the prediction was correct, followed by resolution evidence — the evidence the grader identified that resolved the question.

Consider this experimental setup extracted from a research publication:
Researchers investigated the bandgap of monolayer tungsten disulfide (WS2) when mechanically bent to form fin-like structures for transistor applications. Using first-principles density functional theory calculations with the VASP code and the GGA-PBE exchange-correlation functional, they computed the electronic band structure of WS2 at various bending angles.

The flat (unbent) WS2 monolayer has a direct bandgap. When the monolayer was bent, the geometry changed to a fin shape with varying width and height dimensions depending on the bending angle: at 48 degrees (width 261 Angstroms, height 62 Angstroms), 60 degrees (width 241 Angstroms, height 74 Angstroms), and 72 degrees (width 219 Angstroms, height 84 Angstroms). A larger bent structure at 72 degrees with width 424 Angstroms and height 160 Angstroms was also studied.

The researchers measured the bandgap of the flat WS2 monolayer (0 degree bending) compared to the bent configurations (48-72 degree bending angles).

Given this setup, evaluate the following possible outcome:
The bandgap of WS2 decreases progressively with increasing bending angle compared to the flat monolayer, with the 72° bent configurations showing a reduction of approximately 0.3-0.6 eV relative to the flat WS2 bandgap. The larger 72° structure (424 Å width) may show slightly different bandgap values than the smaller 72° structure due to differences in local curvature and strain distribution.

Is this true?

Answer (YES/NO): NO